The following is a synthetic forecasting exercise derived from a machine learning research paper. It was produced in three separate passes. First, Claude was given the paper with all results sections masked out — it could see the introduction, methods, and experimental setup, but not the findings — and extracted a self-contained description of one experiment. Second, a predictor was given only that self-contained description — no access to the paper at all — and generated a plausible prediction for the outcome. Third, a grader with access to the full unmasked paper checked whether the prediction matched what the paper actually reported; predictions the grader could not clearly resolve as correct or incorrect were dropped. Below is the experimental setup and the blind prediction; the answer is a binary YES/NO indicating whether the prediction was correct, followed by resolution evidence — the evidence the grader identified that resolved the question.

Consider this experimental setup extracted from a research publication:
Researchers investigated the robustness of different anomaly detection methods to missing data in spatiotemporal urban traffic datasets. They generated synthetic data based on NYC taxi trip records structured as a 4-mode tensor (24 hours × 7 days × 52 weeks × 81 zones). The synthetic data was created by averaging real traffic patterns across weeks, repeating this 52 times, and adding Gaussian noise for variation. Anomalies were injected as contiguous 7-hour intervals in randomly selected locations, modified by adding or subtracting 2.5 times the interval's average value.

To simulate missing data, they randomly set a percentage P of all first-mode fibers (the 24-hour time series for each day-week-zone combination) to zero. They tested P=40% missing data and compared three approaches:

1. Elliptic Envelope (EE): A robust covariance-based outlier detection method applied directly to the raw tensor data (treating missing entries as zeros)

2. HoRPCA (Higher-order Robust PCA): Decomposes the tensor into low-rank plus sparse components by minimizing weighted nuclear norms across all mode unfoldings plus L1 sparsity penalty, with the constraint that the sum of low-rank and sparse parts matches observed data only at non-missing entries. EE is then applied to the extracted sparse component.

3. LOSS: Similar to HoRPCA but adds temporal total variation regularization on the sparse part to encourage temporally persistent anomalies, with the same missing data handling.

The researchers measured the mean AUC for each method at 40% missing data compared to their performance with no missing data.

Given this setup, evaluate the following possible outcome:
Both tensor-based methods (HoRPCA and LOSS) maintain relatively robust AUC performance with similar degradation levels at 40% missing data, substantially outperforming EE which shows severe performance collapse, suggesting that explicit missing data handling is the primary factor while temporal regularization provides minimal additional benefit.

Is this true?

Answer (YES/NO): NO